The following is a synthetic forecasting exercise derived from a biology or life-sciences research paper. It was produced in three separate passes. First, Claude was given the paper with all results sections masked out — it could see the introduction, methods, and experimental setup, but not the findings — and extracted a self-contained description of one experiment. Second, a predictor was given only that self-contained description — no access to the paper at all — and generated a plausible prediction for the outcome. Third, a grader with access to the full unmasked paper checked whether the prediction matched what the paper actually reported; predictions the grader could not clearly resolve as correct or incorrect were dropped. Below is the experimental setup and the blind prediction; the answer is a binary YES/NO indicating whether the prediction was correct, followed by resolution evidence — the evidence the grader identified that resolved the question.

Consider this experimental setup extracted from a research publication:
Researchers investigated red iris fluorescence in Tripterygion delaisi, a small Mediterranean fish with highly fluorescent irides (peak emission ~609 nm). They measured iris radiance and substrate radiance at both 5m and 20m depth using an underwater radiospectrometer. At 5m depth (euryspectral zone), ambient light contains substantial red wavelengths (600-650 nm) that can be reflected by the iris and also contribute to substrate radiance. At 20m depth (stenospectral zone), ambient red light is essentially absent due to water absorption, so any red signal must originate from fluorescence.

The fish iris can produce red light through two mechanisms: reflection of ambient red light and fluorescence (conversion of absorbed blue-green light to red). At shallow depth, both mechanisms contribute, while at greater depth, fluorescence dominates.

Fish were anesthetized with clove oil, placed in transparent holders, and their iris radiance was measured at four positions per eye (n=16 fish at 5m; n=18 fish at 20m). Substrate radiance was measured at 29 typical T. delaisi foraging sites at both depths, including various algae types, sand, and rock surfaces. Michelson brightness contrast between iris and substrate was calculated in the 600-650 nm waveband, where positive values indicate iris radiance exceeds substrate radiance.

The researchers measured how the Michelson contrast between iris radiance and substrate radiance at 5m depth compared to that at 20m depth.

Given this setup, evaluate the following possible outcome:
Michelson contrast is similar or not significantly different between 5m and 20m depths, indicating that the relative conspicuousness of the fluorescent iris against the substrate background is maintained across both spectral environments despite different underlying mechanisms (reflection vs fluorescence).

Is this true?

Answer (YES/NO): NO